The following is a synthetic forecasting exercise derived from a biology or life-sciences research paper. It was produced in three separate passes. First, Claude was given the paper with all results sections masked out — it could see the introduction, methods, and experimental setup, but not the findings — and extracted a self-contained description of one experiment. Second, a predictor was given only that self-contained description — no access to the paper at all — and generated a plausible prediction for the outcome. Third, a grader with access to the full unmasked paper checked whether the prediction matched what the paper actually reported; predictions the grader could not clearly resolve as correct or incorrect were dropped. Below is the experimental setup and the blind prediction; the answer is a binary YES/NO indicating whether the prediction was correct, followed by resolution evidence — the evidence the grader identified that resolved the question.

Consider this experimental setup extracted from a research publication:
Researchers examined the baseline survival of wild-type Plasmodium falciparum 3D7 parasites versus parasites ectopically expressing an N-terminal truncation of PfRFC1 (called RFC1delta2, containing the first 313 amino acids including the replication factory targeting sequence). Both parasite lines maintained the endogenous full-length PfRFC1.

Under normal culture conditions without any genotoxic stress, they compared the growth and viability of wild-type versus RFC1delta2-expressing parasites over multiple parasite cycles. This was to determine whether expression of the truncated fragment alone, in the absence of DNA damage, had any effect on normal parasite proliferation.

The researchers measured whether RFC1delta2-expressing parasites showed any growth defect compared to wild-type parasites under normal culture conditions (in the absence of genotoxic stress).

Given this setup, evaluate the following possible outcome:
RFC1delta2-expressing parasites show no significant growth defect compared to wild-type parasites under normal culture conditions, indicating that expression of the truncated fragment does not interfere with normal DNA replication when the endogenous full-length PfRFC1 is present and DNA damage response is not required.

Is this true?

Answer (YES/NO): YES